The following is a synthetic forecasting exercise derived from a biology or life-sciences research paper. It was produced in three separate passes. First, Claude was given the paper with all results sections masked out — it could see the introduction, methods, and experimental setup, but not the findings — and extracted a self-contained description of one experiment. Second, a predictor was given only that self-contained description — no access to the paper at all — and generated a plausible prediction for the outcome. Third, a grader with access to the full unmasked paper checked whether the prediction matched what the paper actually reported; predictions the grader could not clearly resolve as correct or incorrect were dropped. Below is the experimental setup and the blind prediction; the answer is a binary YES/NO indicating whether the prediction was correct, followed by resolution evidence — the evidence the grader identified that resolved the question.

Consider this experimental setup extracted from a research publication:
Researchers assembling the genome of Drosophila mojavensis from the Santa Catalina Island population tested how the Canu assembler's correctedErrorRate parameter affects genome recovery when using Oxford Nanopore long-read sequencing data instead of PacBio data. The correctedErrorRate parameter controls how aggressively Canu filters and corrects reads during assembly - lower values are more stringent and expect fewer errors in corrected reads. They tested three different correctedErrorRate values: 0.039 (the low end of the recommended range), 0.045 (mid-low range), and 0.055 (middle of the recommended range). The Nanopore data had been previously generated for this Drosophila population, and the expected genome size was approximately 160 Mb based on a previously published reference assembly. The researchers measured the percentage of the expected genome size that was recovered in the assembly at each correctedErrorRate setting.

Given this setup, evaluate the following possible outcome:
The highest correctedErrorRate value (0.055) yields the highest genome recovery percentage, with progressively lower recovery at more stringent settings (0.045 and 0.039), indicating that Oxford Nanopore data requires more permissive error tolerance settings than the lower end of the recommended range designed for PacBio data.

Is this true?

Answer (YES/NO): YES